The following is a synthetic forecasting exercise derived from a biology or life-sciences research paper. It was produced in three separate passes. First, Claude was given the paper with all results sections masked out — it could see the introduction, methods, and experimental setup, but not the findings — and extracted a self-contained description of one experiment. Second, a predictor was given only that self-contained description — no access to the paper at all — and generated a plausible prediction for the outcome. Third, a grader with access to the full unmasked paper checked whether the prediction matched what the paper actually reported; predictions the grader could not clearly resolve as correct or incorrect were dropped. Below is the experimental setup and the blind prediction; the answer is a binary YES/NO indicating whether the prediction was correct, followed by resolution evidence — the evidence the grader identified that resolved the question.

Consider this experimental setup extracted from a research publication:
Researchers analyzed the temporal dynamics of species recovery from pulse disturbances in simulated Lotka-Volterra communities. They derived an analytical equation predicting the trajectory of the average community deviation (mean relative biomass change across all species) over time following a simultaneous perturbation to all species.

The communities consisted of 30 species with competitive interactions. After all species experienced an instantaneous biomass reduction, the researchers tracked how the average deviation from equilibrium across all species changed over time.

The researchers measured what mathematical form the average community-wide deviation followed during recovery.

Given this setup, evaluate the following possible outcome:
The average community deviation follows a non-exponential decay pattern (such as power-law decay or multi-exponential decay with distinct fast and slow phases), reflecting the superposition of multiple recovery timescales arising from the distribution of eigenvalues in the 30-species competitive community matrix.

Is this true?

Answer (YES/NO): NO